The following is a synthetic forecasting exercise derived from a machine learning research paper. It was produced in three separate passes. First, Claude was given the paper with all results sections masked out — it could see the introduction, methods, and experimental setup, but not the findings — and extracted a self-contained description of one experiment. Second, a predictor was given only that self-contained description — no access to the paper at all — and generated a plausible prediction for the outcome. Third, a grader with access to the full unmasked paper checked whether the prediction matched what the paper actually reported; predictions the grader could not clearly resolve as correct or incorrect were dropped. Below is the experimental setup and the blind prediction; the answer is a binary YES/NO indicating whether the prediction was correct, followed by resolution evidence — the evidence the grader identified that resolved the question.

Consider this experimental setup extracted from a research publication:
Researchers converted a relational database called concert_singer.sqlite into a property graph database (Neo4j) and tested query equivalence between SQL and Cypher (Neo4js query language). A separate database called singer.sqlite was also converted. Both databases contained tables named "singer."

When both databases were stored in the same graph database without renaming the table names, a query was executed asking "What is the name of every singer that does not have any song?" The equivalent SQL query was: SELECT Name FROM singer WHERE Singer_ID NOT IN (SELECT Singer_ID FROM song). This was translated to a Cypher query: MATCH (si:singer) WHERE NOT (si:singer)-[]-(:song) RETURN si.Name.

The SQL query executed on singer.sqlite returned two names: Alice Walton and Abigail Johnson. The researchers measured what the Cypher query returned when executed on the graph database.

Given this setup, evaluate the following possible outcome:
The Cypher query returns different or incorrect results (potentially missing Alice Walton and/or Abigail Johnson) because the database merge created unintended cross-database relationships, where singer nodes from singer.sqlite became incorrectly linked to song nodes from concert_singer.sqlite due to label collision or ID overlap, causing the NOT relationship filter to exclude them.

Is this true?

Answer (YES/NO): NO